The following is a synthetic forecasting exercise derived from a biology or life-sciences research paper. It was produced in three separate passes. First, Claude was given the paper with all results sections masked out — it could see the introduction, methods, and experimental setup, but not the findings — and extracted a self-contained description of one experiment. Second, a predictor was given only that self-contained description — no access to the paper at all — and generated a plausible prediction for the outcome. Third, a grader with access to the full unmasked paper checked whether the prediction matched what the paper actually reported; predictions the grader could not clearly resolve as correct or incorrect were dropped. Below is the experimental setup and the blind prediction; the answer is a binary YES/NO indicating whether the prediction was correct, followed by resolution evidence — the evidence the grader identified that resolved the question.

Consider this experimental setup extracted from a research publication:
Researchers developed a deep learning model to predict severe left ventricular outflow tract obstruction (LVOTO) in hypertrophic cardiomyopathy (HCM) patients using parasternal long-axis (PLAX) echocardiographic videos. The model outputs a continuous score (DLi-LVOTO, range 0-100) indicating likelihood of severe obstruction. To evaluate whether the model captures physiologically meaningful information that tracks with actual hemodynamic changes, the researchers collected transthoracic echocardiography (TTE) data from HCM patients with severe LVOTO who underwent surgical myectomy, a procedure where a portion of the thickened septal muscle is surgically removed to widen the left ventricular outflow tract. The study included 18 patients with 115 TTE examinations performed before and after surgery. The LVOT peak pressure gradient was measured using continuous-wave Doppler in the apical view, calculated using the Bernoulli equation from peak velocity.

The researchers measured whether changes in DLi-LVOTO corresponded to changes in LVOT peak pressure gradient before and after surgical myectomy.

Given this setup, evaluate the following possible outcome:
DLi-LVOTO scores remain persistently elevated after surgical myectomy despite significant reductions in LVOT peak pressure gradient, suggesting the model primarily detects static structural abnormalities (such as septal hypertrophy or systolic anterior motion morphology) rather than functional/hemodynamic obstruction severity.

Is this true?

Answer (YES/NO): NO